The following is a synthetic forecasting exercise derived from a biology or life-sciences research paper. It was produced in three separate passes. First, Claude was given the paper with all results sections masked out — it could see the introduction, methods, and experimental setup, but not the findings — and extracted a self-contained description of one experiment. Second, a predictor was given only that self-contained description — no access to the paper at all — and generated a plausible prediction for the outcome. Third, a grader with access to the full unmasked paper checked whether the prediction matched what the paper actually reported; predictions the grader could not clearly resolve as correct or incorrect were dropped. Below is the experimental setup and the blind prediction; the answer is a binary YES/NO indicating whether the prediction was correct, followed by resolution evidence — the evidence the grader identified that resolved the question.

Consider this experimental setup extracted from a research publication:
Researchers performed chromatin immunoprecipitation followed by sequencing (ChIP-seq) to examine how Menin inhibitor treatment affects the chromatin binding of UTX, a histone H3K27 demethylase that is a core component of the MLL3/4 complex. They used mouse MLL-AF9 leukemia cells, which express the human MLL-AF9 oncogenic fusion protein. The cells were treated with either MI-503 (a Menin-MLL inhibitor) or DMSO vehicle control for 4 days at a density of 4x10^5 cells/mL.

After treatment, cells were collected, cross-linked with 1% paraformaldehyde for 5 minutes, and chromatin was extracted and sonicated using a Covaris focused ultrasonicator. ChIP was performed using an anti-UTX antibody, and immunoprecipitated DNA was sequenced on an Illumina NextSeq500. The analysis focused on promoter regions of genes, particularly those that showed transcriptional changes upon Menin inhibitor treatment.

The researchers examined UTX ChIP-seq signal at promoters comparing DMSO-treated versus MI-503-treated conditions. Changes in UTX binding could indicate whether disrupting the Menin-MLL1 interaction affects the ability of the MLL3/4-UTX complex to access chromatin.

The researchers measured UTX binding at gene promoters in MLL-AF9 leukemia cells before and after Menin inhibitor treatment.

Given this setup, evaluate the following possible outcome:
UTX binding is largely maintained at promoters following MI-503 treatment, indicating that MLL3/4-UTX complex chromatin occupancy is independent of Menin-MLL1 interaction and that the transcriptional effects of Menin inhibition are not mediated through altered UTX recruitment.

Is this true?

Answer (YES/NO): NO